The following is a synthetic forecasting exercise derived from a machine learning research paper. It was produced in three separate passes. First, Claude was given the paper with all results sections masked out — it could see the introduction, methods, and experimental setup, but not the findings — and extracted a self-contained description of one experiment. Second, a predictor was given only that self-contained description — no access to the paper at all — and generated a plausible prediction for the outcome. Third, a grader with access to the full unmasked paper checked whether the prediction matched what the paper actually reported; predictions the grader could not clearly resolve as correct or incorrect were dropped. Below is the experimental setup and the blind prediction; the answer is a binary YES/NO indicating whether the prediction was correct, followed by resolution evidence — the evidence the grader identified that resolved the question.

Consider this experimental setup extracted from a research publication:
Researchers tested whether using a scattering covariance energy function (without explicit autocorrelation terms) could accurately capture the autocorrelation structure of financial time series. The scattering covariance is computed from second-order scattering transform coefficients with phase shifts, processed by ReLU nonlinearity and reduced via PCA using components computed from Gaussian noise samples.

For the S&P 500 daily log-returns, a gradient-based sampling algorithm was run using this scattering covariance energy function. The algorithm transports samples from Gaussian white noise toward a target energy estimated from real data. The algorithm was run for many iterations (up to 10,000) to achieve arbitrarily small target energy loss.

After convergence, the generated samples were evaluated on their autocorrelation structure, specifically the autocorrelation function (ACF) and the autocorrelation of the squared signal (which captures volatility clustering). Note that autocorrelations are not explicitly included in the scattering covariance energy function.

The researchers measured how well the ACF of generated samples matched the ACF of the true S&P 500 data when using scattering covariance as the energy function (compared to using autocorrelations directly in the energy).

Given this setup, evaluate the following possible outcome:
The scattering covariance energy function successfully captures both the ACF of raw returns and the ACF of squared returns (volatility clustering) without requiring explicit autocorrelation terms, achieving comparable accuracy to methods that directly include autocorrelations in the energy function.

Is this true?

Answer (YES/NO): NO